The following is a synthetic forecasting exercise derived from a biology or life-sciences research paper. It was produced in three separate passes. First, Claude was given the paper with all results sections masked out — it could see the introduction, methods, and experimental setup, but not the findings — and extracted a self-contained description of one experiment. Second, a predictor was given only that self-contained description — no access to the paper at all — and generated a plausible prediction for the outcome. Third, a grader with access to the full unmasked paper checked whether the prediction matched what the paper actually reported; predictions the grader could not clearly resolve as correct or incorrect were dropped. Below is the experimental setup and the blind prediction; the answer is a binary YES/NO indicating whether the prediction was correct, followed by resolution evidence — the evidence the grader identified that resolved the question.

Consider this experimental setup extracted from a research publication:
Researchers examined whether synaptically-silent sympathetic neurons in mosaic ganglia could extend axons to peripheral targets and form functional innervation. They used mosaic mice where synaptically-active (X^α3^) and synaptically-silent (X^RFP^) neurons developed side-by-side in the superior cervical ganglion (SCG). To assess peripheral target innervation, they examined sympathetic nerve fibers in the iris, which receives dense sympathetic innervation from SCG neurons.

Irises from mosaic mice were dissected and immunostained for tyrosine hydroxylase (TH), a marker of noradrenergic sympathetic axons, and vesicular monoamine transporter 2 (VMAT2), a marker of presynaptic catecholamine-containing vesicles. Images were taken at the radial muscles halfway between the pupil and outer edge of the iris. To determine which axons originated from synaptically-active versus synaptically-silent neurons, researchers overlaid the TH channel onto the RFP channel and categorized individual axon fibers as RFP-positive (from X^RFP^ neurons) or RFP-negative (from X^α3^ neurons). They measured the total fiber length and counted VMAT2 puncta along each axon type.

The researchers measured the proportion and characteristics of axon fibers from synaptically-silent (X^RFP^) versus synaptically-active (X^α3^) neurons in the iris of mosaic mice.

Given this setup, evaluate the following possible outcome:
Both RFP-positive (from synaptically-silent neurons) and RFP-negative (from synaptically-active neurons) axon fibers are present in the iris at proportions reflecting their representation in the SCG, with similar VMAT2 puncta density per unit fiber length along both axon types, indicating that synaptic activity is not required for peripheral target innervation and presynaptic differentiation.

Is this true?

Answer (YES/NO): YES